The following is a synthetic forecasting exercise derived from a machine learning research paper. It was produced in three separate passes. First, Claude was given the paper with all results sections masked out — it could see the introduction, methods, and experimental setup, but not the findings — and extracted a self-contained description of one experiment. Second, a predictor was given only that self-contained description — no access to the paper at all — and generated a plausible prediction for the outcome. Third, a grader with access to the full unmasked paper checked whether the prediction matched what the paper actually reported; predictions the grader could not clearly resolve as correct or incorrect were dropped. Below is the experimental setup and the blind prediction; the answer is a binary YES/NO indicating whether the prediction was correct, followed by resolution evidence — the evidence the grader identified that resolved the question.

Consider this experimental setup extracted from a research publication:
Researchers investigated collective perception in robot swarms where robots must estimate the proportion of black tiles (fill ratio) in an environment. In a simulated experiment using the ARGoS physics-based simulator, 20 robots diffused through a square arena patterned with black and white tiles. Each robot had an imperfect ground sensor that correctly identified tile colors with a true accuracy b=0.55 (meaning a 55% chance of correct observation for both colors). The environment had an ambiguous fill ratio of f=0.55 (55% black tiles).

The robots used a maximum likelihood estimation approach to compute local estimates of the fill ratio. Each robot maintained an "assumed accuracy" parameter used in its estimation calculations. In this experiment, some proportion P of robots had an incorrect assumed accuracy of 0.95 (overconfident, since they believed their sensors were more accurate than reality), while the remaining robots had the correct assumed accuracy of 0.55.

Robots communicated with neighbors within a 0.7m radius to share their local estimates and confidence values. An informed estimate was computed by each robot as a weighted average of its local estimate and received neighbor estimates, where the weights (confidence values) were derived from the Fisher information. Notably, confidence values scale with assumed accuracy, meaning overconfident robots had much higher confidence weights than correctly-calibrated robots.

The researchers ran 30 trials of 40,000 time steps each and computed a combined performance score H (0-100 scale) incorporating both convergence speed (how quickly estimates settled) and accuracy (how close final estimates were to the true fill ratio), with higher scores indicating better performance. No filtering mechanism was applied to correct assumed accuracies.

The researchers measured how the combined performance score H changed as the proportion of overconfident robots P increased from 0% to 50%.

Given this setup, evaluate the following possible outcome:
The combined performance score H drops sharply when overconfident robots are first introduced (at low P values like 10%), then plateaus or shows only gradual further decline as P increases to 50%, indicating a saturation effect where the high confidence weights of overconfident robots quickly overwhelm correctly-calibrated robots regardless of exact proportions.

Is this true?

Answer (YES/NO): NO